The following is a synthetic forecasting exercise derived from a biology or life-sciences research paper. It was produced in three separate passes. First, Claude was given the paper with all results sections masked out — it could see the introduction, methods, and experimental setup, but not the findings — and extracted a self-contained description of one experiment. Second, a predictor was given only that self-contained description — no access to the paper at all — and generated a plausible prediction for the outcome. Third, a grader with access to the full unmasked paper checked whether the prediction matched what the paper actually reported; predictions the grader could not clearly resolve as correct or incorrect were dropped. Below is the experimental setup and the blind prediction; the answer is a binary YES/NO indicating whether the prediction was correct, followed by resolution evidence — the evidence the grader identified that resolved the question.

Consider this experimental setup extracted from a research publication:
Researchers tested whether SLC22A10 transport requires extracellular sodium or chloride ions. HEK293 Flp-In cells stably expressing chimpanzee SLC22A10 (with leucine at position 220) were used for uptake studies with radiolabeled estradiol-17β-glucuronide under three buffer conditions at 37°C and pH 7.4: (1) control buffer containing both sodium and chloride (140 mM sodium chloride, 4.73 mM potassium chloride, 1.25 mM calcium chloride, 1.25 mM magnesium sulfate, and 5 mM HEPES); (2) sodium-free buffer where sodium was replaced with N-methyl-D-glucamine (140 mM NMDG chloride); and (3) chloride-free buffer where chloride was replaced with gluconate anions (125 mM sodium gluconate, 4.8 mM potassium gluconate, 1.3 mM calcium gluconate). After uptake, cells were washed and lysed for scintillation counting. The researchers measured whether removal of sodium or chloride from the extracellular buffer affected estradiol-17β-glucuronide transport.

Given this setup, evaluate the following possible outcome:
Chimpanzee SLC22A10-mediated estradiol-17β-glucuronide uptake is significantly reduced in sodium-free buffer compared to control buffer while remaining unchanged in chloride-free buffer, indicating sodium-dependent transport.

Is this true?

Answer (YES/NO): NO